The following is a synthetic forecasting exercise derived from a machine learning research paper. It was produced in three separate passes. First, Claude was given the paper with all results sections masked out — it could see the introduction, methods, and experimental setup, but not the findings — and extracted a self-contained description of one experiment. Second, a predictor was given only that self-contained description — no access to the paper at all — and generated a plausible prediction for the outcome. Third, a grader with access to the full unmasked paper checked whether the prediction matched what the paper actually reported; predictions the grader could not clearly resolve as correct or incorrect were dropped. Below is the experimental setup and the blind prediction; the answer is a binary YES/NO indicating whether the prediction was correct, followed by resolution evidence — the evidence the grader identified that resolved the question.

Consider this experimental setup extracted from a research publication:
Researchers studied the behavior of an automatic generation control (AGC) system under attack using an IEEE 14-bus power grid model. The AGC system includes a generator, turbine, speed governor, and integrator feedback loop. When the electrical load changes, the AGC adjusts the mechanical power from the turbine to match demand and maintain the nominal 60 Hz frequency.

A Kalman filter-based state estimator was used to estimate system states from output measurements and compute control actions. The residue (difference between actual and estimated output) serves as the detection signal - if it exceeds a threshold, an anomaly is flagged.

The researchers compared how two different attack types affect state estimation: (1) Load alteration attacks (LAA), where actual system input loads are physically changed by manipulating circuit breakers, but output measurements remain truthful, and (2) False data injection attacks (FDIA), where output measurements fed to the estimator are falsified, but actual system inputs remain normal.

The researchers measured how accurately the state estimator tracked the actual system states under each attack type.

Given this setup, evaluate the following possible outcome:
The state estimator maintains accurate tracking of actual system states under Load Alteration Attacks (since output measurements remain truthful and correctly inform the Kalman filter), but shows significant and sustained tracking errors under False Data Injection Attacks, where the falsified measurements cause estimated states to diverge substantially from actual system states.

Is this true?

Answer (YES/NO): YES